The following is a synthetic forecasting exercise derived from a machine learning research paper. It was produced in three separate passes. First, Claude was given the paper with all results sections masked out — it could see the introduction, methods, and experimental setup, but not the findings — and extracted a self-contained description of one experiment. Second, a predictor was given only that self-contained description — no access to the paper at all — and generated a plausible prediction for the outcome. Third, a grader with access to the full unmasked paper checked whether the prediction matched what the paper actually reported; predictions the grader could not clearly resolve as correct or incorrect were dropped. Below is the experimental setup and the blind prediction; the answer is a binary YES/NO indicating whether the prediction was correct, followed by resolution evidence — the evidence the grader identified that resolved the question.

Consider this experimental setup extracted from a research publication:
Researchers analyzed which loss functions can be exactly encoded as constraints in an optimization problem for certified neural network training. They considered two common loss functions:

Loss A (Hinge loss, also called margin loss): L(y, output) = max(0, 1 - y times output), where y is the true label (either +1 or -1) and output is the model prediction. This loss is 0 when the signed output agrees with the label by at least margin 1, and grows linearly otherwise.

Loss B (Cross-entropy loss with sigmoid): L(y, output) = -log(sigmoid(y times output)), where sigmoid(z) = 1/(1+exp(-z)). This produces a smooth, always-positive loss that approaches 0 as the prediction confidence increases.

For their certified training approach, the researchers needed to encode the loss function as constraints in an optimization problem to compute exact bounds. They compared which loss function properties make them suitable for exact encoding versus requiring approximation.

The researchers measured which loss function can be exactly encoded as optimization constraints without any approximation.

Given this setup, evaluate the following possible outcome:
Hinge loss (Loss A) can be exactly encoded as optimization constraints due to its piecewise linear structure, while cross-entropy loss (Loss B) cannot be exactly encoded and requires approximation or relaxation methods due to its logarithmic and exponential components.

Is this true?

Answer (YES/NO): YES